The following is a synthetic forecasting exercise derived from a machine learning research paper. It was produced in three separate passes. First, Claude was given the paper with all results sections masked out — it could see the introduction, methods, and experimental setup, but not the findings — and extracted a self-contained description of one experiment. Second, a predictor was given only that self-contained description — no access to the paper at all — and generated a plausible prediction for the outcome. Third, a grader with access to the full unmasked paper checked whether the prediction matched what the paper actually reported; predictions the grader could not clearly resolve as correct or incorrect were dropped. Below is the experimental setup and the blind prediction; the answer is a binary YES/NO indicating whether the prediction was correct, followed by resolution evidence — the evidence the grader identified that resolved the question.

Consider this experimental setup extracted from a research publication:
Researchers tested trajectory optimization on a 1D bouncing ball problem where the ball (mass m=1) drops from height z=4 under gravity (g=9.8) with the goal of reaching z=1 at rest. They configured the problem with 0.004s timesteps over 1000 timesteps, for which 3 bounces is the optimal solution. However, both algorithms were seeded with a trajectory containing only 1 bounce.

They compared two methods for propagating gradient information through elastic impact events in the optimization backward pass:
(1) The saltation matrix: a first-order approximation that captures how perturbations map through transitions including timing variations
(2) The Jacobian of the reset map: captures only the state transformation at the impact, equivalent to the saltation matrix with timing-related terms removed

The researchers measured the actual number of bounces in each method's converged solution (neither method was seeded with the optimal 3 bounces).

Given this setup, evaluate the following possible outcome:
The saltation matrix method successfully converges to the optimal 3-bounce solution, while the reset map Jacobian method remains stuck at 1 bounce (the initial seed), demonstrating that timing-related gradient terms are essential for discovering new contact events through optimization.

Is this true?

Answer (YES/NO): NO